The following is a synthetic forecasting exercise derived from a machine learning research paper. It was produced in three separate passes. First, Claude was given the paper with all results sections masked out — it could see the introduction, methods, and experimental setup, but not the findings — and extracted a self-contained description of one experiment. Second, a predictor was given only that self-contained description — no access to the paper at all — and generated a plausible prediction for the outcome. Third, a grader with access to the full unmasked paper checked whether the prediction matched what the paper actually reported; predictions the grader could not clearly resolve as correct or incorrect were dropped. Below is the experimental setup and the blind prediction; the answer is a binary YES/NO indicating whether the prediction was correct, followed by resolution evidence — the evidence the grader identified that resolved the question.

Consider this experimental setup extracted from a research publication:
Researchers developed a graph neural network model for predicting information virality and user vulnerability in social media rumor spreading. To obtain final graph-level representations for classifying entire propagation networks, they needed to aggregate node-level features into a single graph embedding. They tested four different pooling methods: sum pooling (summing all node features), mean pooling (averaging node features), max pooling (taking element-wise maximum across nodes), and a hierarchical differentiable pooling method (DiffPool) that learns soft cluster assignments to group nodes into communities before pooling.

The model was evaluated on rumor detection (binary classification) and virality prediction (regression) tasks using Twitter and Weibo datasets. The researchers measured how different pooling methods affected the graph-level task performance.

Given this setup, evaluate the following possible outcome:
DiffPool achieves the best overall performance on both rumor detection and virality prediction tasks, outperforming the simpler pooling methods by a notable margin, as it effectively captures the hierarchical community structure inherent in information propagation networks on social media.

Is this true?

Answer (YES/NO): NO